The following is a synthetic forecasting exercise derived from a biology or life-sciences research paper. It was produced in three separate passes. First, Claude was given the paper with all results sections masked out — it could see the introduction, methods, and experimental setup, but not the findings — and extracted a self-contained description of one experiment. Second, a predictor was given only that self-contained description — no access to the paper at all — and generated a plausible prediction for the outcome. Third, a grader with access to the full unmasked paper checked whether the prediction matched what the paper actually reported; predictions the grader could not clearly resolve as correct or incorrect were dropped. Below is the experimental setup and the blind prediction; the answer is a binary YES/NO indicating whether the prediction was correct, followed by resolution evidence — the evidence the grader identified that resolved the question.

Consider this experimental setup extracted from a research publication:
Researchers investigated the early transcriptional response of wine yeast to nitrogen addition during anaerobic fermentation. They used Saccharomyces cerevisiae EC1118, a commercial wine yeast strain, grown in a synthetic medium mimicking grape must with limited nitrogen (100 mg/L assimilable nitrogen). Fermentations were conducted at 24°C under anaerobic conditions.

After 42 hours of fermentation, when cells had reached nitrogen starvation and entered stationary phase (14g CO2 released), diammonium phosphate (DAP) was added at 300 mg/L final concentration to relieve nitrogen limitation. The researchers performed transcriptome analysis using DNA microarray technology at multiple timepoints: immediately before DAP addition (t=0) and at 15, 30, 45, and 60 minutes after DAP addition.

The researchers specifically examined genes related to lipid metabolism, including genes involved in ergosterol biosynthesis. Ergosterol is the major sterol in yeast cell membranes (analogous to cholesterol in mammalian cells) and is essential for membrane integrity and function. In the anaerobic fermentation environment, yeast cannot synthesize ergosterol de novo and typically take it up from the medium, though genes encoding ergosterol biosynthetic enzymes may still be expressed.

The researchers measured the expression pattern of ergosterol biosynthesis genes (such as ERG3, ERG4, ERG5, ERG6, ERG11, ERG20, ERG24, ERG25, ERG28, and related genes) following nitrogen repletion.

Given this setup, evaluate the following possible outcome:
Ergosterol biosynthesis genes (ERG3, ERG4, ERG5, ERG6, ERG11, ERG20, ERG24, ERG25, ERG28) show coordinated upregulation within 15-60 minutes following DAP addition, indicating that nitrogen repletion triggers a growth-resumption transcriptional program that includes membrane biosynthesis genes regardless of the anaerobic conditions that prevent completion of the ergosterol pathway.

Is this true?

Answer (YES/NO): NO